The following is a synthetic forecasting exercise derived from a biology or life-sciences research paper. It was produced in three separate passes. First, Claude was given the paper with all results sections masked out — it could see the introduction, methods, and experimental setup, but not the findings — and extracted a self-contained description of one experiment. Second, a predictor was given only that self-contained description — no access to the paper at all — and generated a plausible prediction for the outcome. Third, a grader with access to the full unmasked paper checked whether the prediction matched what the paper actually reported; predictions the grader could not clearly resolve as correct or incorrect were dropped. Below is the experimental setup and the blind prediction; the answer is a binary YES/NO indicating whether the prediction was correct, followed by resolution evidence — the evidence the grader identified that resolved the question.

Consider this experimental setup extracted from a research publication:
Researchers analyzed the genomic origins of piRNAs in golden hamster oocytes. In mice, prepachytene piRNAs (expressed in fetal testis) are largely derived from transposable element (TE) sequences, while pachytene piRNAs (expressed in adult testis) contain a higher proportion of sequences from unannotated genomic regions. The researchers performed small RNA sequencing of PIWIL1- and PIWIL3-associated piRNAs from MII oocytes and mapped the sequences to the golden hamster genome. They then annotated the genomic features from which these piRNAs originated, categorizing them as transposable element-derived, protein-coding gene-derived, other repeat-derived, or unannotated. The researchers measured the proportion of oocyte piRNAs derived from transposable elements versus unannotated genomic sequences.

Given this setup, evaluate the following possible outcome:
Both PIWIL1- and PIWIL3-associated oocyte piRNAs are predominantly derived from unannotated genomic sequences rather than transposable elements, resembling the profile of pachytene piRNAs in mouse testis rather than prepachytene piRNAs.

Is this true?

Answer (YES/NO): YES